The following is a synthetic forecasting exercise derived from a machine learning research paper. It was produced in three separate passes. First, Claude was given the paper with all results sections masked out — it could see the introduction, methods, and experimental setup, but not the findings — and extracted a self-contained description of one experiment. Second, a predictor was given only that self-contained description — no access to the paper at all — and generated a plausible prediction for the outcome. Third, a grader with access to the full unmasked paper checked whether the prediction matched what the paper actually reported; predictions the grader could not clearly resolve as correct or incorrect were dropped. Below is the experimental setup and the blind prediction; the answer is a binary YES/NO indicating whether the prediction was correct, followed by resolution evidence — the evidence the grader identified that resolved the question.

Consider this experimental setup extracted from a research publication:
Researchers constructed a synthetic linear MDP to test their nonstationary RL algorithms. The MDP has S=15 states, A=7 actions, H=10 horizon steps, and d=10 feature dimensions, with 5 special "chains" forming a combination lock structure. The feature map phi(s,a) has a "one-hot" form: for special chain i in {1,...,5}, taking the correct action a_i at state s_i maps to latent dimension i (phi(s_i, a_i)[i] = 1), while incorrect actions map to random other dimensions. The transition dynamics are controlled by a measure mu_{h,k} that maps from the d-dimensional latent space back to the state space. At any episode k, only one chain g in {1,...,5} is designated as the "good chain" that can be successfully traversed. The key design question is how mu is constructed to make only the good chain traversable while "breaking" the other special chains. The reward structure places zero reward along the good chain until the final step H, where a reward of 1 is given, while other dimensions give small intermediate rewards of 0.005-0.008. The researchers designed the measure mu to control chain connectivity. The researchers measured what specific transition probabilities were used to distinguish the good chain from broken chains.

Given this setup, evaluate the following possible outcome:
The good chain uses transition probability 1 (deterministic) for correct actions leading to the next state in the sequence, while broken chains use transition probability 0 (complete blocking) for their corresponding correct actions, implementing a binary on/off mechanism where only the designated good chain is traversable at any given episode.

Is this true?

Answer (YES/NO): NO